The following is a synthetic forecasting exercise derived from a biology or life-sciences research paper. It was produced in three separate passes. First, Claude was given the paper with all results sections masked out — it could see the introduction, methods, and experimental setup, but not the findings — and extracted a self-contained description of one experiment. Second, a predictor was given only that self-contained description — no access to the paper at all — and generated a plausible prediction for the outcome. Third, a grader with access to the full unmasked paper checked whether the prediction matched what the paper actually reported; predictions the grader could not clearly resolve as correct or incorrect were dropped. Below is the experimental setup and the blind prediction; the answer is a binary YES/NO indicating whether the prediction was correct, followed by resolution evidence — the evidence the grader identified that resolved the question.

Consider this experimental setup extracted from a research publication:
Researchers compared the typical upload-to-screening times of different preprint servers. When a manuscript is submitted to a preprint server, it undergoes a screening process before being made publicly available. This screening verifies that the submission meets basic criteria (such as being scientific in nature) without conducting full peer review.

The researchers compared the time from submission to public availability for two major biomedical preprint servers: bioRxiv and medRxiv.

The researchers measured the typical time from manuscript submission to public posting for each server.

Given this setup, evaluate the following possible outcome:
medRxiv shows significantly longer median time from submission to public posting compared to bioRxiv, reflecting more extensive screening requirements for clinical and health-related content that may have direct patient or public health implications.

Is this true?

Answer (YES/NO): NO